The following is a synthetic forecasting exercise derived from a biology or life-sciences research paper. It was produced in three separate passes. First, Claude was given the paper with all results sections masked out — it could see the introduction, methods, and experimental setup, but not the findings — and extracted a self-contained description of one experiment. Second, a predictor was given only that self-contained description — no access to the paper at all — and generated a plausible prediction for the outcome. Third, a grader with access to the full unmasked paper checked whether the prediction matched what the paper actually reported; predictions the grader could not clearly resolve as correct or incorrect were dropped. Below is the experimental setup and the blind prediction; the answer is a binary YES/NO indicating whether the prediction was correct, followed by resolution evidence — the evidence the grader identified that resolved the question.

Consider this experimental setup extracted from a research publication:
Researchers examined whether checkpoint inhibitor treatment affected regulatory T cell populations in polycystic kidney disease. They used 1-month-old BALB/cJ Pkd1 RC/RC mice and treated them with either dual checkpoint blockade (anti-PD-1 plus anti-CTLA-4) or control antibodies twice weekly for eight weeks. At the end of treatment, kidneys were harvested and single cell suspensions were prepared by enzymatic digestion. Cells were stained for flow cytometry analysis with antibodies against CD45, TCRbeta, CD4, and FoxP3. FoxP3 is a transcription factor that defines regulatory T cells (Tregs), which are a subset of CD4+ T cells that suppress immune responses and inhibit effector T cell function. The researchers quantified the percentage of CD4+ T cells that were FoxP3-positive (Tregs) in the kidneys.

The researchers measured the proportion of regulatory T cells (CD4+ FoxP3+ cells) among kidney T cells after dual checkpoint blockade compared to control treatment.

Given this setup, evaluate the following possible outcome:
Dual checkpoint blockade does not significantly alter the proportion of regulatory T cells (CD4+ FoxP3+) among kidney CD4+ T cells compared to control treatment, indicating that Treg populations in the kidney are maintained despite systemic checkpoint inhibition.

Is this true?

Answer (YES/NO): NO